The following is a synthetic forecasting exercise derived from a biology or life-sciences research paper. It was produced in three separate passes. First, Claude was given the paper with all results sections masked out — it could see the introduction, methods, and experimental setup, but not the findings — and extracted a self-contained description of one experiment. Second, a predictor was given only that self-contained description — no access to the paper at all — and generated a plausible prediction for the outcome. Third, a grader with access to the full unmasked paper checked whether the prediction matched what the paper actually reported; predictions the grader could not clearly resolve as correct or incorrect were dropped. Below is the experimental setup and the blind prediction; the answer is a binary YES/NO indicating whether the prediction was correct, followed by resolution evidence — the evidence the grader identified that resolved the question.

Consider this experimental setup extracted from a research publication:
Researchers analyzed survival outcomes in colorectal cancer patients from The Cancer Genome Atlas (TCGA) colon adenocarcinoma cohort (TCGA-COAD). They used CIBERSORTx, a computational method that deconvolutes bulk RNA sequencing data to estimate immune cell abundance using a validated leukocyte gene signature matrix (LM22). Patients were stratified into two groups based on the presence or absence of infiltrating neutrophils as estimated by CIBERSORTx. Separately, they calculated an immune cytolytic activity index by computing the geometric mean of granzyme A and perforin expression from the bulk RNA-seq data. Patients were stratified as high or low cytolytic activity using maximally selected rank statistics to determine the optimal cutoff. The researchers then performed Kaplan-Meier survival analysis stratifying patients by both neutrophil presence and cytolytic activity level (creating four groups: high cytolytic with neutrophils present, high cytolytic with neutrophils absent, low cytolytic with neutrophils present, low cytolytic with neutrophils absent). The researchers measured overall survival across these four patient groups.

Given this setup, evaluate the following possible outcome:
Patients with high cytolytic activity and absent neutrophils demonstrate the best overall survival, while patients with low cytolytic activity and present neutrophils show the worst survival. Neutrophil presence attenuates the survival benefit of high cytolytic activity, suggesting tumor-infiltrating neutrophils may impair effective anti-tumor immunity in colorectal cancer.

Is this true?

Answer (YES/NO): NO